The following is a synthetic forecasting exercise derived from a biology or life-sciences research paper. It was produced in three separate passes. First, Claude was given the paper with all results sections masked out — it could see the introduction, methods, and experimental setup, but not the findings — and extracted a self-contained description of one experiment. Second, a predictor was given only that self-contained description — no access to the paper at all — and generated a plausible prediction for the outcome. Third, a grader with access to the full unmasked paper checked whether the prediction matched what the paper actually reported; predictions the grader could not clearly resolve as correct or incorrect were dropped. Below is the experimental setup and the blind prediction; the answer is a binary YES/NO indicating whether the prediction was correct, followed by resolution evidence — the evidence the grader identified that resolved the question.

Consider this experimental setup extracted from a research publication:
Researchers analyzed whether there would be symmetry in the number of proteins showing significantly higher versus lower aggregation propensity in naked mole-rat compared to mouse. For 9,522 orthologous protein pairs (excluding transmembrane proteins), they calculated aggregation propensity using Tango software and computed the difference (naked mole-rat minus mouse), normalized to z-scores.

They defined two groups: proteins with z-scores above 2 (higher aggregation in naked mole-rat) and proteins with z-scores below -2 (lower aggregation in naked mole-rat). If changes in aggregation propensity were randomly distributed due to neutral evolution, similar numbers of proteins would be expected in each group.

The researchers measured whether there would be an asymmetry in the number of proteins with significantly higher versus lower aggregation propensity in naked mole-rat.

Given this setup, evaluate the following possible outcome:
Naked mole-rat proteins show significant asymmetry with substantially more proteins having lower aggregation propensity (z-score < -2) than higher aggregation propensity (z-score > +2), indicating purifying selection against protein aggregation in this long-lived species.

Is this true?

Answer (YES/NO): NO